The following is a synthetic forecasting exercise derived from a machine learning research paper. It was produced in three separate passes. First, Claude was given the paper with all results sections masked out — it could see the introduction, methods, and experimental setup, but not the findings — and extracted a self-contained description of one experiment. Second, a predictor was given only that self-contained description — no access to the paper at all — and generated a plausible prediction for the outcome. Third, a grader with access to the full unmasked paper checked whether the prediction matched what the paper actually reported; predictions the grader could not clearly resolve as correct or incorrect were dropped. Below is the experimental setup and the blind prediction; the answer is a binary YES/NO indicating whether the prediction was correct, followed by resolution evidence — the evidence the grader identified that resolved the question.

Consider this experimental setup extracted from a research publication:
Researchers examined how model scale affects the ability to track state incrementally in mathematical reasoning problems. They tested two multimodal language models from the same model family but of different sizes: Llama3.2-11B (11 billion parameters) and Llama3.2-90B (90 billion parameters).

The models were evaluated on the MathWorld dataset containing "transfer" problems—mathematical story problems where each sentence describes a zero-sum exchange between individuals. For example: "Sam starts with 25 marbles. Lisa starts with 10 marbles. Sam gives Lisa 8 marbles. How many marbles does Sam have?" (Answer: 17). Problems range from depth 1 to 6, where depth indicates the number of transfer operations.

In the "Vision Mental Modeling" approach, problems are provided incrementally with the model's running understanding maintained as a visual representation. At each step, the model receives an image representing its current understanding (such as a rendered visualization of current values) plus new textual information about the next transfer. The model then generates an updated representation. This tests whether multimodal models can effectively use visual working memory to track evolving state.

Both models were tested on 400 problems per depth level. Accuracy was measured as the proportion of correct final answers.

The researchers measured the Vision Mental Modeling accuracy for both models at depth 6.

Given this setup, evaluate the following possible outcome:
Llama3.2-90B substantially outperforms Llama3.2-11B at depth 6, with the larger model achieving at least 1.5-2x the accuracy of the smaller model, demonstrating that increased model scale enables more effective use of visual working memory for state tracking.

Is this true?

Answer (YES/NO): NO